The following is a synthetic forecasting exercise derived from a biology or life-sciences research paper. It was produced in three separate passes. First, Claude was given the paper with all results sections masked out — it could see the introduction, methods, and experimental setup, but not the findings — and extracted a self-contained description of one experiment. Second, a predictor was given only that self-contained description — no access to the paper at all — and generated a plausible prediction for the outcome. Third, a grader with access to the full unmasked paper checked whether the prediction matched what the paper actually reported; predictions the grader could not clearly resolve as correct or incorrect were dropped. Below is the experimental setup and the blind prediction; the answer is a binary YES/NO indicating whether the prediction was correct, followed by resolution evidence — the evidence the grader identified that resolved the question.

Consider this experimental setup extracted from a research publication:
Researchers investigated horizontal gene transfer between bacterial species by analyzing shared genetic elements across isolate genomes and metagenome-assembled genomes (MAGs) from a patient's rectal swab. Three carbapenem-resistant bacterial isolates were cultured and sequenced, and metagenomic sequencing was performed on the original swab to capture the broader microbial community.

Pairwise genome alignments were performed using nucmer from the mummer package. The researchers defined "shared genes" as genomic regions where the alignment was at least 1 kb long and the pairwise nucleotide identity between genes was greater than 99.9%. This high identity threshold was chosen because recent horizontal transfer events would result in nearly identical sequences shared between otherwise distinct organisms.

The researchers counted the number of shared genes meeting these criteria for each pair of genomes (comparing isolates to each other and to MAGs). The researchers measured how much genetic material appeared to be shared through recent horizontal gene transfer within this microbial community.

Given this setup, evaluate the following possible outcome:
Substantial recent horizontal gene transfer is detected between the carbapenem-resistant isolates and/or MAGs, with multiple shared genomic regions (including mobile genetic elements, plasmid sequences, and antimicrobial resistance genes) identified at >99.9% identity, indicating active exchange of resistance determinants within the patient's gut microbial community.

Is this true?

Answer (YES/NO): YES